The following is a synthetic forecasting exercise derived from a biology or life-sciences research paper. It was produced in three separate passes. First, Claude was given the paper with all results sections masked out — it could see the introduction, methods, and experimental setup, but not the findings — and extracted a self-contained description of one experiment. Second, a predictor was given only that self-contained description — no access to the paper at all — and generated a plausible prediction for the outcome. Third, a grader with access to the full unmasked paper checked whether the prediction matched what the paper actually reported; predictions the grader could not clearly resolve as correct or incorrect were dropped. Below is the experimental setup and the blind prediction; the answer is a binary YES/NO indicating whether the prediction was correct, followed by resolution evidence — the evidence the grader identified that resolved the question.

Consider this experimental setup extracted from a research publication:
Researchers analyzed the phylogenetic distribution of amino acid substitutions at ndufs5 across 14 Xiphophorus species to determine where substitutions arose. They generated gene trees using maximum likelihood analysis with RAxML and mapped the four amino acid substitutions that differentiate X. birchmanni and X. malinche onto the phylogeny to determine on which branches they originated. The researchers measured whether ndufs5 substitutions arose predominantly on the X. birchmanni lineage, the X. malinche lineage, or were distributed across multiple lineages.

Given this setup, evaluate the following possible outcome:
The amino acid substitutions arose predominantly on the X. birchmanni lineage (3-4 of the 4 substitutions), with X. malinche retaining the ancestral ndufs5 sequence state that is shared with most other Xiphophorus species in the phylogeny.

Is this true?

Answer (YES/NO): YES